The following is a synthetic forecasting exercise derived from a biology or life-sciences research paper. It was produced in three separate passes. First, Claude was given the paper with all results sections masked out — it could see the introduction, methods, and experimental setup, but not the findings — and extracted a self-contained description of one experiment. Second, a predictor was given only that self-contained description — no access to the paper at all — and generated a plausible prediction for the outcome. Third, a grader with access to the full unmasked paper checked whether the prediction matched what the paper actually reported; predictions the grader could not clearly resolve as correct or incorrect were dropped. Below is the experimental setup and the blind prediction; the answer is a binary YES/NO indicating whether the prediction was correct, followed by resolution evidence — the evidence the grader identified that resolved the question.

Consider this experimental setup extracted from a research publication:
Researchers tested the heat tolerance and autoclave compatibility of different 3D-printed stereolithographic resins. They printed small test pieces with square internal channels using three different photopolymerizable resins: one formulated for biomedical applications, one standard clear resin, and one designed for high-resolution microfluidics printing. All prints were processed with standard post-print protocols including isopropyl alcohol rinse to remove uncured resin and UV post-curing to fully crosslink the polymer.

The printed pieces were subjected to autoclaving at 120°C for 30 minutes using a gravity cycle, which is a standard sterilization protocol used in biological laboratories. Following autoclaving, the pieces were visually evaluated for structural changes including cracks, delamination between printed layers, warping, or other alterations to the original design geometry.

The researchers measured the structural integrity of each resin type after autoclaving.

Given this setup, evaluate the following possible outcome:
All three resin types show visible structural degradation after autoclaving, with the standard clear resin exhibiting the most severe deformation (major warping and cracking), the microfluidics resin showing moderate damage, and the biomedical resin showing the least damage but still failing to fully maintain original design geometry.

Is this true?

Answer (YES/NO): NO